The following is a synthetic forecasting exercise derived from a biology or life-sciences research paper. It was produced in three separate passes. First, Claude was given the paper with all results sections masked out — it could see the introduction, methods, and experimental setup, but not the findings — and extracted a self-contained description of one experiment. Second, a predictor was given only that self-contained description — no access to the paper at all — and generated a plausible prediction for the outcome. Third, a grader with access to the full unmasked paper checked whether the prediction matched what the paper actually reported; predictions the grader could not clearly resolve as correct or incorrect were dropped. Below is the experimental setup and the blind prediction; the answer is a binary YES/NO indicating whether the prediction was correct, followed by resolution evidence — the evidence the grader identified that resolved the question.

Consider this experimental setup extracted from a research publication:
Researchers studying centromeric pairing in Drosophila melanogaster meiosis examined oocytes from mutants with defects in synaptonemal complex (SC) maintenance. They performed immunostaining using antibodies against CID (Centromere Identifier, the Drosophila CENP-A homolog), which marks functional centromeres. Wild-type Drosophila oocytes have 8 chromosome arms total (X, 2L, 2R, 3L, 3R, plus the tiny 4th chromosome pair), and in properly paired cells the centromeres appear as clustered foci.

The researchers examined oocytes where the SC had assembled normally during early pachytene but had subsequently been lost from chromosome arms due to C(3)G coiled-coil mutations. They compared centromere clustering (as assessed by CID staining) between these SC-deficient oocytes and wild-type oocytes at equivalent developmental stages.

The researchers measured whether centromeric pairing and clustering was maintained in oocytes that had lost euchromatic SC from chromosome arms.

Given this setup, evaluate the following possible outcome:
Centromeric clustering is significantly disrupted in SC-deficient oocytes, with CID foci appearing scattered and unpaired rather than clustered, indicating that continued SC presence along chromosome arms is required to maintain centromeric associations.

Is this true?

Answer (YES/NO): NO